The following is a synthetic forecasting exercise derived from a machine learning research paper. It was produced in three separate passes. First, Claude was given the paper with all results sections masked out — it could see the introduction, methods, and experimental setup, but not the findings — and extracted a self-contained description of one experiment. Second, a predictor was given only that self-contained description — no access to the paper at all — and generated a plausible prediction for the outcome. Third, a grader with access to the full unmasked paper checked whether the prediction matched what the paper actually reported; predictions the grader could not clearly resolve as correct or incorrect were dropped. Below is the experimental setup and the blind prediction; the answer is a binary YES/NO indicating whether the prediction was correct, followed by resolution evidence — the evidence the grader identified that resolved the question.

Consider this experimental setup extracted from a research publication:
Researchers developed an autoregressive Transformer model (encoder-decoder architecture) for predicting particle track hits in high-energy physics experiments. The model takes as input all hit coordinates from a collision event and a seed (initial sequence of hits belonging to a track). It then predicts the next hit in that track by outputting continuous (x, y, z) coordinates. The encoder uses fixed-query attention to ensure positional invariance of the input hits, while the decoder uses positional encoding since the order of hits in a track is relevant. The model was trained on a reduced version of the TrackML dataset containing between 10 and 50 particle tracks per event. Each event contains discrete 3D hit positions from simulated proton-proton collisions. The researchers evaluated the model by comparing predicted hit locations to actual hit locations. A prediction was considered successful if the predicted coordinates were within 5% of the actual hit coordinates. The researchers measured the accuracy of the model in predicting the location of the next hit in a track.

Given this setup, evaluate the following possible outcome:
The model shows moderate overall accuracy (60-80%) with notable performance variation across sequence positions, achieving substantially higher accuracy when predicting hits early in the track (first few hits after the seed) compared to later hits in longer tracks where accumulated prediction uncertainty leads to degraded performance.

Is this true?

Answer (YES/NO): NO